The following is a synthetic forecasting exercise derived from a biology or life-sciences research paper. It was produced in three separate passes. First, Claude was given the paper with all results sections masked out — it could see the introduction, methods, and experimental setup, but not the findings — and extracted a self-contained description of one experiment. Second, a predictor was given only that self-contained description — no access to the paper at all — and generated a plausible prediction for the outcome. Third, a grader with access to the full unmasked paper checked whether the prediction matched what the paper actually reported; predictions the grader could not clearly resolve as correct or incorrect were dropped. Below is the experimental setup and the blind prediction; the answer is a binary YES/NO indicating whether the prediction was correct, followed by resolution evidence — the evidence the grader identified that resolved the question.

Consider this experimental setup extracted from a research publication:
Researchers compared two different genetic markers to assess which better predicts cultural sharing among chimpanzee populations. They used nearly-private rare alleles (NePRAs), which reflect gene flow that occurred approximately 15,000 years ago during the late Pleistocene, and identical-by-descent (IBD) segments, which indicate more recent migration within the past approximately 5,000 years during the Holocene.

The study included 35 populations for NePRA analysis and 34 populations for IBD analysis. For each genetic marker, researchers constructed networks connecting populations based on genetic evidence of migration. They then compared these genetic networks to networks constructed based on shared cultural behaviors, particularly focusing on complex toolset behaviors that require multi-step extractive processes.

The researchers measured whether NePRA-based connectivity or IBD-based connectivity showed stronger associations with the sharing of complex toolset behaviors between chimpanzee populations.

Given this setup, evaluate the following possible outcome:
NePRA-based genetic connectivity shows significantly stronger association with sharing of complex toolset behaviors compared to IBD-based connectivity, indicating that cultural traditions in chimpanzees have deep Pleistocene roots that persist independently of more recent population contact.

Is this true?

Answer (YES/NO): NO